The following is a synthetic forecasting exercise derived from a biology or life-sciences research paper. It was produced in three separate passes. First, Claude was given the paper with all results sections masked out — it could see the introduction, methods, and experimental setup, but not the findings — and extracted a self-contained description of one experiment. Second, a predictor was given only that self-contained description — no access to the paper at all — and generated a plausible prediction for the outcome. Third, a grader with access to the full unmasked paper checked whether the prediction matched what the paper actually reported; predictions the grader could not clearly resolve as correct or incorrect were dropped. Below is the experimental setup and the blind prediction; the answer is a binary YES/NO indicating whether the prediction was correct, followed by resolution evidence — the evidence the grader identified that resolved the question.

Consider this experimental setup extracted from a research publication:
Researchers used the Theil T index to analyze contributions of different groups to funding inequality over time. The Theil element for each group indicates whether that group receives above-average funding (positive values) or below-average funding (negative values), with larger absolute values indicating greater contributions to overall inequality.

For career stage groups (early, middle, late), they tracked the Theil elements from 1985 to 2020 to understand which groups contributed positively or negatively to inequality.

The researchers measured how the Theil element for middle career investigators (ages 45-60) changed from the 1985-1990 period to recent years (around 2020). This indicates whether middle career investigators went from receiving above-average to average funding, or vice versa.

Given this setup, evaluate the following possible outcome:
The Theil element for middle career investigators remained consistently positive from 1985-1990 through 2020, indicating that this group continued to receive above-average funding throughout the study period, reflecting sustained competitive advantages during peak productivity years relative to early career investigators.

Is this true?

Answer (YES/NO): NO